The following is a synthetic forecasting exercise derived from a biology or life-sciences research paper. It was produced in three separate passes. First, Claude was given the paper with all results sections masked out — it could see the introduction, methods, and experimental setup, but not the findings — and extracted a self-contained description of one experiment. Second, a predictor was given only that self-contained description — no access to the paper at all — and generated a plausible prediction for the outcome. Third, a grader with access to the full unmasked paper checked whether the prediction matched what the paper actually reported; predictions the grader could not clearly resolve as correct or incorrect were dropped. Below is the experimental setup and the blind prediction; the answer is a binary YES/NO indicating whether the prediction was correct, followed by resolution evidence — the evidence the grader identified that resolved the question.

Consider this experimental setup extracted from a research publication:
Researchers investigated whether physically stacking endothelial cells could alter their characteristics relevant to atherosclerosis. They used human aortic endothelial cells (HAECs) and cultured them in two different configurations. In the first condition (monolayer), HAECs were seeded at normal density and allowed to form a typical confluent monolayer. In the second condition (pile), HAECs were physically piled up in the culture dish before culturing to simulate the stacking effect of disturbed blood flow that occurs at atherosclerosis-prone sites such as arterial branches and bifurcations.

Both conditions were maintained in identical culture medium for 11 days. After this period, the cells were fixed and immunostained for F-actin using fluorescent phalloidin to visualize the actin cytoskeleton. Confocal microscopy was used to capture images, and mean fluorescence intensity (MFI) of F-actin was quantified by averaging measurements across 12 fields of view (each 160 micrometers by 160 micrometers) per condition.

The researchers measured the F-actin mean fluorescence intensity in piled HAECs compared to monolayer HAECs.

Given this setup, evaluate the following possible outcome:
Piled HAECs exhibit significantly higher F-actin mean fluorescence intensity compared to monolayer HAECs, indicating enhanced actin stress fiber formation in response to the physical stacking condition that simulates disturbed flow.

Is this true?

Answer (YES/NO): NO